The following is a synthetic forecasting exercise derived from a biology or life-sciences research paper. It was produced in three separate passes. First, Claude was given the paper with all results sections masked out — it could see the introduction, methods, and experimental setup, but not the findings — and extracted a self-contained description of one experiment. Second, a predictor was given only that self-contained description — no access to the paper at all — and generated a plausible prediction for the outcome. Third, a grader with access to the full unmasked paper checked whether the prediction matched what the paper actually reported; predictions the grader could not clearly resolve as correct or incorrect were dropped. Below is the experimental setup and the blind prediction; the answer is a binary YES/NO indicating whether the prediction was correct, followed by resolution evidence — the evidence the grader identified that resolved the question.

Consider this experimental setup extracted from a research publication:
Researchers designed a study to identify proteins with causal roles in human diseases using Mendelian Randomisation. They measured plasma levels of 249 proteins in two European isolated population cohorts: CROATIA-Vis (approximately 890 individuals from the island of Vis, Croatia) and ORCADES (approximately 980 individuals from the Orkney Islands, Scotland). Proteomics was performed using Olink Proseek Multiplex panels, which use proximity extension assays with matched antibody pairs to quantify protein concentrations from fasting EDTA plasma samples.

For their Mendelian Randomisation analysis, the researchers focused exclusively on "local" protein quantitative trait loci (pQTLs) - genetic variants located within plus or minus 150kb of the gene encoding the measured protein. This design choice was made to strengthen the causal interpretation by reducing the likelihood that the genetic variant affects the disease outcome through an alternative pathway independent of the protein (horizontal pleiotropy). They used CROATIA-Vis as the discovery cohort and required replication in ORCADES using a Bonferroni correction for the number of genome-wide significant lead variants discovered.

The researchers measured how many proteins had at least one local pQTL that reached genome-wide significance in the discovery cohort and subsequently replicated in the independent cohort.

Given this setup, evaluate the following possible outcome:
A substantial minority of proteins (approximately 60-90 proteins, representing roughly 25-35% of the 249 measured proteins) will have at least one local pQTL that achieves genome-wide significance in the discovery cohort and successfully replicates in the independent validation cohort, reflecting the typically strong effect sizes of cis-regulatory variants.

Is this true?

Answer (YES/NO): YES